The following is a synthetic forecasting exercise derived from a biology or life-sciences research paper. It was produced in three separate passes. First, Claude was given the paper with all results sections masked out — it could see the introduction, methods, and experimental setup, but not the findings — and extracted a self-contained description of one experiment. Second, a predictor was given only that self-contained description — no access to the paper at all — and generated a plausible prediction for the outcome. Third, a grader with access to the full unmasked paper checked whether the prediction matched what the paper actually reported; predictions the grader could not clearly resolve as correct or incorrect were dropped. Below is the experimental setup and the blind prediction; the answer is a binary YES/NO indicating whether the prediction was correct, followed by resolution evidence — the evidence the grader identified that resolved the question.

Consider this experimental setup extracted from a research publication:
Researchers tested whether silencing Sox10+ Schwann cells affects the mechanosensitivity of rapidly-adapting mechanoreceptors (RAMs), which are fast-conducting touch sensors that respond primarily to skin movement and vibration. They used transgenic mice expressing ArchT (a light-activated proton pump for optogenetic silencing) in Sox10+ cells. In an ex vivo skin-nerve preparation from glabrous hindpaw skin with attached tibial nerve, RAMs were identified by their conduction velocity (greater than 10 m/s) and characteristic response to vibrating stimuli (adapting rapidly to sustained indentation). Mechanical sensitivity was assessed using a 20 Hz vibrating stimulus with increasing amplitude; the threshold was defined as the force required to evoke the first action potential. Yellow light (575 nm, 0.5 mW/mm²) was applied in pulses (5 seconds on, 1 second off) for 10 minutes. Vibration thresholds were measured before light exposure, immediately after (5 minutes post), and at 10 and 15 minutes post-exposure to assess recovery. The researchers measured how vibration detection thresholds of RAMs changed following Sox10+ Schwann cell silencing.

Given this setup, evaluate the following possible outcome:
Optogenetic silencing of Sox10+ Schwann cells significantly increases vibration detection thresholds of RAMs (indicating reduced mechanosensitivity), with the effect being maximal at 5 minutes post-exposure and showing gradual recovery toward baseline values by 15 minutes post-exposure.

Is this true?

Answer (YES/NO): NO